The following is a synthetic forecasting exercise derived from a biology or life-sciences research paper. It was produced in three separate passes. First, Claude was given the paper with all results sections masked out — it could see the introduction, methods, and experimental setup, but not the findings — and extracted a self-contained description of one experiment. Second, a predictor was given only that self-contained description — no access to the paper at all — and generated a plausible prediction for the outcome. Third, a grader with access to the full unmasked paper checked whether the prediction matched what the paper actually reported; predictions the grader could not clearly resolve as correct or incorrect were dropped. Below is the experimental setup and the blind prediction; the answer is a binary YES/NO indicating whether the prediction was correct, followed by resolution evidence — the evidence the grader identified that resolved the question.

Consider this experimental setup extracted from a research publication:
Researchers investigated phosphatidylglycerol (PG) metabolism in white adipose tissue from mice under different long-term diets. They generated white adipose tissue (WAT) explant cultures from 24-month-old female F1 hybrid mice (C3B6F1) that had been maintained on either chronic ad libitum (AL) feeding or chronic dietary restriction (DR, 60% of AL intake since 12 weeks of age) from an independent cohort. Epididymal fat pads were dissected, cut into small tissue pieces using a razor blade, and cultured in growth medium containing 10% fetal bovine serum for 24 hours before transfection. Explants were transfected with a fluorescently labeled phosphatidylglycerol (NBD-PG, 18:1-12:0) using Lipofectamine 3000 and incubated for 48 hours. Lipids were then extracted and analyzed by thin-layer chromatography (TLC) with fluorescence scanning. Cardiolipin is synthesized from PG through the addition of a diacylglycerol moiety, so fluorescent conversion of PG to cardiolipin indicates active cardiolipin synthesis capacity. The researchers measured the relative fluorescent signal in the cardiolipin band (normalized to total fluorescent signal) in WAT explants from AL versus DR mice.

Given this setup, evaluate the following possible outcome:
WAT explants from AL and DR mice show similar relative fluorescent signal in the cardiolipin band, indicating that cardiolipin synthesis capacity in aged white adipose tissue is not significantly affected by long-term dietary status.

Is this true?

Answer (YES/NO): YES